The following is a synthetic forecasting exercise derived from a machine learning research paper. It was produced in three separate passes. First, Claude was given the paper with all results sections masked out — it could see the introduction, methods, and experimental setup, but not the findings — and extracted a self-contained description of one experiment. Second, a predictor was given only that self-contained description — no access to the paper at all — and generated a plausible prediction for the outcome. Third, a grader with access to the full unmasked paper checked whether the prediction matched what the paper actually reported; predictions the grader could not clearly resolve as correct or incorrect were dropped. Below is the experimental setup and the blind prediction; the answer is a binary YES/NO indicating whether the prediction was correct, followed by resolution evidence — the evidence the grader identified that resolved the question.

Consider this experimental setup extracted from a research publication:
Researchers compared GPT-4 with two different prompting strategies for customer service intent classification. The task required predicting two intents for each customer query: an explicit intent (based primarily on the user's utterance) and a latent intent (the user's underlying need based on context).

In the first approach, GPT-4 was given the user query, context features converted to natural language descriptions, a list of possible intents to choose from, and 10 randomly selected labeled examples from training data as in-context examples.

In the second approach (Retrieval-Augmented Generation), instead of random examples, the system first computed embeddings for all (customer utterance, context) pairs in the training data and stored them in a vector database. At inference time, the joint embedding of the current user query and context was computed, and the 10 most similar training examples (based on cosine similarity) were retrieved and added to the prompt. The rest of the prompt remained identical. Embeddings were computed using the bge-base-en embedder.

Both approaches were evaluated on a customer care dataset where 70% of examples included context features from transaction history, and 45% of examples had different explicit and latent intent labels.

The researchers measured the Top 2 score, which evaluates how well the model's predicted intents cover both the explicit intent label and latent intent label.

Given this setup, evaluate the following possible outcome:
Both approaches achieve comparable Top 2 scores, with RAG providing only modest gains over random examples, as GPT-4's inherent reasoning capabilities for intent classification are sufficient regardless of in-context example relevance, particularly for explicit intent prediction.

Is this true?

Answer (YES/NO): NO